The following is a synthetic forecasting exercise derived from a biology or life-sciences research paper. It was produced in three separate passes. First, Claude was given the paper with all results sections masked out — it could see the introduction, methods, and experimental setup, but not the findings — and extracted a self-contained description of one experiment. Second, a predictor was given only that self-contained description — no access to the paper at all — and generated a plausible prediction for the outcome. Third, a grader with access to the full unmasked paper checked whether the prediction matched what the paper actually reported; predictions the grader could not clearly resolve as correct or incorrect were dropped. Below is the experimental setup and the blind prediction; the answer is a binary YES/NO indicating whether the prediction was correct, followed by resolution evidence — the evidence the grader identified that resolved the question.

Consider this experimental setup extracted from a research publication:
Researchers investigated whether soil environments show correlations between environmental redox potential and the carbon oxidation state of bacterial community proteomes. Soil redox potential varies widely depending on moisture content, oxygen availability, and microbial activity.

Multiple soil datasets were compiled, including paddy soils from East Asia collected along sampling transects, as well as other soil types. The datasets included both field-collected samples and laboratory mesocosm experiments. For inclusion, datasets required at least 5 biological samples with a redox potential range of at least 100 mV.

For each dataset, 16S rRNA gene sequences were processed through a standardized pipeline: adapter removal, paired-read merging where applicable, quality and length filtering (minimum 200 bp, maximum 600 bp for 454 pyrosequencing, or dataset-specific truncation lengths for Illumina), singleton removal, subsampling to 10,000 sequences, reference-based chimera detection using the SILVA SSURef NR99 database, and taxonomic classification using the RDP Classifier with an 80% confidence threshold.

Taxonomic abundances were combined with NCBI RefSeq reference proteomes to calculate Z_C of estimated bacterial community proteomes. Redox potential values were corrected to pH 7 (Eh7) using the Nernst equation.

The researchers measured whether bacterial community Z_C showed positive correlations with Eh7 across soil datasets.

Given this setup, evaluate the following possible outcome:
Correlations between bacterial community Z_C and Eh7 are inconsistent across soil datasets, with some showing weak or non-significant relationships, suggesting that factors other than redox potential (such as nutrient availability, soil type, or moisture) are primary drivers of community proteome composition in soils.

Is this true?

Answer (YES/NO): NO